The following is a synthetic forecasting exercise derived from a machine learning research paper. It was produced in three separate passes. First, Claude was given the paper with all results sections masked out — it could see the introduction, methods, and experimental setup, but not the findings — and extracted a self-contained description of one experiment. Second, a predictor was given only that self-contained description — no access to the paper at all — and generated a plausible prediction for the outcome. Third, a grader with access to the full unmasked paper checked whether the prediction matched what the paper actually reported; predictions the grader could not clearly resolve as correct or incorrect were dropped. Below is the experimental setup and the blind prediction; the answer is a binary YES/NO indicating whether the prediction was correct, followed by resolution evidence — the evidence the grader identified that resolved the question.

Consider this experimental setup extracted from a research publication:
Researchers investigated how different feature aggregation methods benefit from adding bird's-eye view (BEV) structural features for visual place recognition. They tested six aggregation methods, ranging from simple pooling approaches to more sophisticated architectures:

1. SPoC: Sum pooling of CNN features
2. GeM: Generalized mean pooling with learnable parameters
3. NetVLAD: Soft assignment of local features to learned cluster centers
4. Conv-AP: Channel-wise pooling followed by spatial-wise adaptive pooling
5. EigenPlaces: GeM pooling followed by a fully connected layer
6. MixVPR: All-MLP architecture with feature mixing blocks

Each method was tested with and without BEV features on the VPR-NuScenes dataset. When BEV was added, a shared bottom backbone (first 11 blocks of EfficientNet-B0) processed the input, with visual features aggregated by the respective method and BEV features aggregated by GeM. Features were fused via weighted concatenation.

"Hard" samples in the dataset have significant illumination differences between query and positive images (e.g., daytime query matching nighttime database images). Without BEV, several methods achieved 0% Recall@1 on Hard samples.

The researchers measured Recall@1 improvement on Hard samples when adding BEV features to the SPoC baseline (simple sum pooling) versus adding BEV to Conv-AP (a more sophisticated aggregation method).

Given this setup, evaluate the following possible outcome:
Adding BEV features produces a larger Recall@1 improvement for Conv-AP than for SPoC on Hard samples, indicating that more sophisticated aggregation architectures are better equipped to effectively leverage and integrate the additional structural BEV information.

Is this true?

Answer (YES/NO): YES